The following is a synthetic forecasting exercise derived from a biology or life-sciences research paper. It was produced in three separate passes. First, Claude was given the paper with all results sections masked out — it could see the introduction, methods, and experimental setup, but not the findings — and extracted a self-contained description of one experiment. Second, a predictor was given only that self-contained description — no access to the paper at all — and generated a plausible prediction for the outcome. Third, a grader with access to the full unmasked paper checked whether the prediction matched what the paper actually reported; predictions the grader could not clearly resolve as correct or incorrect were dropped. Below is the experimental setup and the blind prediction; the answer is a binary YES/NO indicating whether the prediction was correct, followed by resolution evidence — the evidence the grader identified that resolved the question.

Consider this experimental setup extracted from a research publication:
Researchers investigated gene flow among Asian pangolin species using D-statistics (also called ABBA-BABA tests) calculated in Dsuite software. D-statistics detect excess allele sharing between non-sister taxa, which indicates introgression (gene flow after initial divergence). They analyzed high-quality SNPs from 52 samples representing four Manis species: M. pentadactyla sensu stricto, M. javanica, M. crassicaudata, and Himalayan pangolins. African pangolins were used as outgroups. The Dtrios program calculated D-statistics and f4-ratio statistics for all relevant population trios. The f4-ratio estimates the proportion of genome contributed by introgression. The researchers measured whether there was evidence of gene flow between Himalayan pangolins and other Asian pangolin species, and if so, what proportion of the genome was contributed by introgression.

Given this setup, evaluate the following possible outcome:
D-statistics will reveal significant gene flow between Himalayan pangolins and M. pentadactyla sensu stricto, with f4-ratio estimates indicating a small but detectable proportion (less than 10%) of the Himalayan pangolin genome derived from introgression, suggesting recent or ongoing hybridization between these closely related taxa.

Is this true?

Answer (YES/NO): NO